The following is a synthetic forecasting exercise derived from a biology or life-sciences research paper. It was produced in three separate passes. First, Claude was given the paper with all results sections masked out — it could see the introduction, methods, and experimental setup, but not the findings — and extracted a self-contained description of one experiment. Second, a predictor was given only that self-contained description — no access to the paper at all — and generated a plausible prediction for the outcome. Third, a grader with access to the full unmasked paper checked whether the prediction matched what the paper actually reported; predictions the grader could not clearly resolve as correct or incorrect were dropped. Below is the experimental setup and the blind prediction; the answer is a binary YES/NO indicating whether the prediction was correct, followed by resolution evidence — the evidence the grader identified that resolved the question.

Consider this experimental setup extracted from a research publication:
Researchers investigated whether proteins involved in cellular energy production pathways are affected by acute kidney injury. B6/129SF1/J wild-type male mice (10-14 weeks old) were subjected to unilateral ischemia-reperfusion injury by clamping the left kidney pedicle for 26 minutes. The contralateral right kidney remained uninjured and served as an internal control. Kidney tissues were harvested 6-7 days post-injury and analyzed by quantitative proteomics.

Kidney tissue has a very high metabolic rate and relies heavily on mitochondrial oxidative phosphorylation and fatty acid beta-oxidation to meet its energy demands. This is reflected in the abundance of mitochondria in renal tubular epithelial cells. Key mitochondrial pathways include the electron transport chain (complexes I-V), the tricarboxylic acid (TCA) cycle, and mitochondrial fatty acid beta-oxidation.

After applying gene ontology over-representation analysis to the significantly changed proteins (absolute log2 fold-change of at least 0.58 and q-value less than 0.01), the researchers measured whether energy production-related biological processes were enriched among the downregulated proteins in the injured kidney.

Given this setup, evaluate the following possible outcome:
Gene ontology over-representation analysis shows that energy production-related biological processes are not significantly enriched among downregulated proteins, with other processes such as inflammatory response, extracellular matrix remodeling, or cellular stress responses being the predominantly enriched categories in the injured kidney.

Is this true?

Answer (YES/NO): NO